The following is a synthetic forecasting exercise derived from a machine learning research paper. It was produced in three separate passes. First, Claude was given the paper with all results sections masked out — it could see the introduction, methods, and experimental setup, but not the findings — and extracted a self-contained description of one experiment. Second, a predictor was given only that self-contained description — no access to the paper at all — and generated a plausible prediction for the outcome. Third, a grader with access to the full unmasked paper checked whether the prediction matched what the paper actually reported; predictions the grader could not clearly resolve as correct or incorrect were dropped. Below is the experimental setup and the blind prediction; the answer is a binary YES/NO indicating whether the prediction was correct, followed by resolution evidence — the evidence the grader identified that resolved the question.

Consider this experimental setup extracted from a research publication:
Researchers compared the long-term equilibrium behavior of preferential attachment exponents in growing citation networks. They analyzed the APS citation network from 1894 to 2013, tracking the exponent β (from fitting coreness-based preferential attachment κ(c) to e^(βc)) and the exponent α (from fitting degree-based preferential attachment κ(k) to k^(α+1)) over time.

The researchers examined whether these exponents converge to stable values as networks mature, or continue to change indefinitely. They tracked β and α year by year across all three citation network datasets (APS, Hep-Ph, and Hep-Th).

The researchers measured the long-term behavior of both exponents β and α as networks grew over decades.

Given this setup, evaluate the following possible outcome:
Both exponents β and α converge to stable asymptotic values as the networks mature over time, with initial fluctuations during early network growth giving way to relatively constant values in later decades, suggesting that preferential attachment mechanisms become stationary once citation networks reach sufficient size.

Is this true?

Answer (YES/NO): YES